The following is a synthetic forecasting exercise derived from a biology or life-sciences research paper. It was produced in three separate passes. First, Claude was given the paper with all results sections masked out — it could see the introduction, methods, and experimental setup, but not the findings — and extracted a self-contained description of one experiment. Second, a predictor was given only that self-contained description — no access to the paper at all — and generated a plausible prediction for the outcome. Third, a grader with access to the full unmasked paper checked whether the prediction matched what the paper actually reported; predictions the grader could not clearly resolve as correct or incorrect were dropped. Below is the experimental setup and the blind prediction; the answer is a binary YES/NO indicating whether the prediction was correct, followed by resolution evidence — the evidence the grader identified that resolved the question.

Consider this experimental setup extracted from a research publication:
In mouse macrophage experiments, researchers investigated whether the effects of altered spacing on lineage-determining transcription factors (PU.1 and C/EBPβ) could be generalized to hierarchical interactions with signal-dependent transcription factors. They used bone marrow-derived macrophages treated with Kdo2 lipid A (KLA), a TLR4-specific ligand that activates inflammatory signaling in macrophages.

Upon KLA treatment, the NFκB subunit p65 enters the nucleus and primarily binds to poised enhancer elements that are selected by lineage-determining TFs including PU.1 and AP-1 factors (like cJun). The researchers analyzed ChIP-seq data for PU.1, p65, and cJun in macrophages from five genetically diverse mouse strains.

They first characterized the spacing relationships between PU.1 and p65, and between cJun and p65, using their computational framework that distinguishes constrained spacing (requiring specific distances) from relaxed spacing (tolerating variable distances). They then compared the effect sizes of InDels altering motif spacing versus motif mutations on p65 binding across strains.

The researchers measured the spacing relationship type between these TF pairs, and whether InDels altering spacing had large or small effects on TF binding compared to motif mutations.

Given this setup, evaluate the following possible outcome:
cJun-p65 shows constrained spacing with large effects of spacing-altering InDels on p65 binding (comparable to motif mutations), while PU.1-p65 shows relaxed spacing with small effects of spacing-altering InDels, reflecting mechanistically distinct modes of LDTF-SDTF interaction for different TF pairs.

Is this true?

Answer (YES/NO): NO